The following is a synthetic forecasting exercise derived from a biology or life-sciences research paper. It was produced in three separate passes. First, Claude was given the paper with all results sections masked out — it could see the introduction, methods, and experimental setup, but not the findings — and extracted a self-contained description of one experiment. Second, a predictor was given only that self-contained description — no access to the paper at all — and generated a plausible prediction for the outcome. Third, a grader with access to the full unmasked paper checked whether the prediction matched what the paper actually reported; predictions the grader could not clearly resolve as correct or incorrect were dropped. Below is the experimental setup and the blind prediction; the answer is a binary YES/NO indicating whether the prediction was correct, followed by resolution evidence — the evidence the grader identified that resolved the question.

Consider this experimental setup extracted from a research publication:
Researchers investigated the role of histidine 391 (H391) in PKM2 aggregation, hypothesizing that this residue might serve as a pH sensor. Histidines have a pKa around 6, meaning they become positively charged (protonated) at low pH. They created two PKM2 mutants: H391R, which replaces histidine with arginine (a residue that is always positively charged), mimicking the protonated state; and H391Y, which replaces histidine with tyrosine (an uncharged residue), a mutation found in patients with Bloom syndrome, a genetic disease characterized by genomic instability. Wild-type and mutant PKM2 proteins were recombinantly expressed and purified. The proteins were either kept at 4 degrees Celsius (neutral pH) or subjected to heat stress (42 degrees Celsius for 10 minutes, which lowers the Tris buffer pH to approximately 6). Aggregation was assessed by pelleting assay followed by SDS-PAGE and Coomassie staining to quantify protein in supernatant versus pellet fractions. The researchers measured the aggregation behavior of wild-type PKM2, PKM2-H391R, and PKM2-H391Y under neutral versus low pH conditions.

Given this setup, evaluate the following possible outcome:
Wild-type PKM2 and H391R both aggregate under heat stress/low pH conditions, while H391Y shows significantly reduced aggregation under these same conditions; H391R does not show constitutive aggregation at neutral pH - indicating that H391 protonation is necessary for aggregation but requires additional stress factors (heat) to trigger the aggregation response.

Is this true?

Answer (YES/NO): NO